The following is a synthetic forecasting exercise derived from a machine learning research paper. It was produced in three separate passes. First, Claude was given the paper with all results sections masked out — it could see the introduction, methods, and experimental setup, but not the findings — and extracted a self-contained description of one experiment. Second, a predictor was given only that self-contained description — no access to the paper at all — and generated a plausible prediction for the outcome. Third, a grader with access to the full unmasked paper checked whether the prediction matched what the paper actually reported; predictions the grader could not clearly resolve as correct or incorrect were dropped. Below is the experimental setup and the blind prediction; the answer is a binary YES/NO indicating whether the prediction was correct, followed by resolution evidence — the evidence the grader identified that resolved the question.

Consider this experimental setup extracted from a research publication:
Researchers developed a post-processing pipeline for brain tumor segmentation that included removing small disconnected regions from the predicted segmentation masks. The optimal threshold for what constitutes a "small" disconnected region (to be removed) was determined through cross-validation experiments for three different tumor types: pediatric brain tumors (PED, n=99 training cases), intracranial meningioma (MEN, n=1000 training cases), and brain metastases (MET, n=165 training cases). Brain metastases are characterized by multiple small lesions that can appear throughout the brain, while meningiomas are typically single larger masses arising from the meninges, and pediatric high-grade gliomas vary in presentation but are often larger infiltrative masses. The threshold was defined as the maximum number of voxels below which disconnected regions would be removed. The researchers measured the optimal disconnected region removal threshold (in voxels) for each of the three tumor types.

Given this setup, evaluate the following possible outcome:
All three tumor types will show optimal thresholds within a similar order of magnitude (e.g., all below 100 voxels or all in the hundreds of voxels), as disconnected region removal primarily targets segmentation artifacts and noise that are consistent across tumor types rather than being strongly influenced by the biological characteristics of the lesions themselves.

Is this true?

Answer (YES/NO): NO